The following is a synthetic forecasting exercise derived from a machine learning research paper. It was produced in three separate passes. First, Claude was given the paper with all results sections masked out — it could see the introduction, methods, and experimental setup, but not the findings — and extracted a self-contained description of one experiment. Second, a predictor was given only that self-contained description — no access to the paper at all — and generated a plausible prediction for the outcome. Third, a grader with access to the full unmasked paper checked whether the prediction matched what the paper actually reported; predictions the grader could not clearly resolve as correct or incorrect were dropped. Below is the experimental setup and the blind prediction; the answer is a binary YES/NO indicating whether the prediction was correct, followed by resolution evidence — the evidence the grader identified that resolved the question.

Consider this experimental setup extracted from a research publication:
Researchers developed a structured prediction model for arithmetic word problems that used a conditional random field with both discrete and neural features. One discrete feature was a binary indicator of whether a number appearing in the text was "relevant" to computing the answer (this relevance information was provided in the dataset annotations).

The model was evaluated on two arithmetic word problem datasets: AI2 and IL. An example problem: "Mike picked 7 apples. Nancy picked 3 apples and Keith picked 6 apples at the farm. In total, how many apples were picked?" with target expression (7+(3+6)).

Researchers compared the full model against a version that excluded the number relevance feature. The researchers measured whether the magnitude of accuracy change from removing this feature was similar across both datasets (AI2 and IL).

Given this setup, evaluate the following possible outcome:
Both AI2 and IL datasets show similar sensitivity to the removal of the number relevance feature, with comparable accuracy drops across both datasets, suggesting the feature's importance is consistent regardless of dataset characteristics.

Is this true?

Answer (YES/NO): NO